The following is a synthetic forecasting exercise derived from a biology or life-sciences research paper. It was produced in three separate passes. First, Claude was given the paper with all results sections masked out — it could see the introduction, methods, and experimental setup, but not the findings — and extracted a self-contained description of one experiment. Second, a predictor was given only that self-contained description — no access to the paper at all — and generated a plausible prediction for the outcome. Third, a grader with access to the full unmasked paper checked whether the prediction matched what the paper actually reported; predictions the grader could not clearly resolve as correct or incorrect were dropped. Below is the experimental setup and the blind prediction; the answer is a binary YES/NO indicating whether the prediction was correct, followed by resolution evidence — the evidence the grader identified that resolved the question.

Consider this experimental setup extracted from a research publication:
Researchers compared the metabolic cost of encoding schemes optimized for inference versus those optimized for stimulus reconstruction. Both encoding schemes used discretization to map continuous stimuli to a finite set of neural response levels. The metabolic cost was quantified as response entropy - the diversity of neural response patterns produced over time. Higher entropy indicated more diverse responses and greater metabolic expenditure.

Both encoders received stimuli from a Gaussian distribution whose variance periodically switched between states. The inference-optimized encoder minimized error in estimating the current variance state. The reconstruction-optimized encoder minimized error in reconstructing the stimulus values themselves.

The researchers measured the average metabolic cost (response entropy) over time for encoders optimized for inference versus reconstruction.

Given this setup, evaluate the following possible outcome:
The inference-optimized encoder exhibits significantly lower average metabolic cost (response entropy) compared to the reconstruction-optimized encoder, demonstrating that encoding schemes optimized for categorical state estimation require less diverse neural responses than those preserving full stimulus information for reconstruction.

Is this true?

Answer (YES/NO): YES